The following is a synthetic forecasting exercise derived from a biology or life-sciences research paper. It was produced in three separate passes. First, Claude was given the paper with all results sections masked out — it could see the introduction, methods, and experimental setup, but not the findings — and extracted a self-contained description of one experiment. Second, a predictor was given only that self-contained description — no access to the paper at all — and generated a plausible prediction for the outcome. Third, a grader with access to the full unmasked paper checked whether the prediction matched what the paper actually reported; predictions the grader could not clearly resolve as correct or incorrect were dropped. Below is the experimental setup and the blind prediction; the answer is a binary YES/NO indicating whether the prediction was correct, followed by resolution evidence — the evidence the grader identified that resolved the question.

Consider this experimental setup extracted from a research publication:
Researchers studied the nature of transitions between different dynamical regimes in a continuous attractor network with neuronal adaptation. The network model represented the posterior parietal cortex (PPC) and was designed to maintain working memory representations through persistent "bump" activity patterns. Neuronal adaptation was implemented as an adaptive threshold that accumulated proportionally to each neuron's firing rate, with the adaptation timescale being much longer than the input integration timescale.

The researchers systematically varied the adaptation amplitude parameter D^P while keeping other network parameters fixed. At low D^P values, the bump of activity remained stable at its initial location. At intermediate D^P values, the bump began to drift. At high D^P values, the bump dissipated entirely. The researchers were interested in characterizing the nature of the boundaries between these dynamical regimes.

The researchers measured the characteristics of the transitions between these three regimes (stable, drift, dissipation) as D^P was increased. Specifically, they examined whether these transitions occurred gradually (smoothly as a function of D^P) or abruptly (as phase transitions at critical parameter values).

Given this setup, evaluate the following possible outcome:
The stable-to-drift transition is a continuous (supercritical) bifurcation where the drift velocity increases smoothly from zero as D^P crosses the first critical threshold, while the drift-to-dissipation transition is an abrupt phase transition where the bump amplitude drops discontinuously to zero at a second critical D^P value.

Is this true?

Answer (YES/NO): YES